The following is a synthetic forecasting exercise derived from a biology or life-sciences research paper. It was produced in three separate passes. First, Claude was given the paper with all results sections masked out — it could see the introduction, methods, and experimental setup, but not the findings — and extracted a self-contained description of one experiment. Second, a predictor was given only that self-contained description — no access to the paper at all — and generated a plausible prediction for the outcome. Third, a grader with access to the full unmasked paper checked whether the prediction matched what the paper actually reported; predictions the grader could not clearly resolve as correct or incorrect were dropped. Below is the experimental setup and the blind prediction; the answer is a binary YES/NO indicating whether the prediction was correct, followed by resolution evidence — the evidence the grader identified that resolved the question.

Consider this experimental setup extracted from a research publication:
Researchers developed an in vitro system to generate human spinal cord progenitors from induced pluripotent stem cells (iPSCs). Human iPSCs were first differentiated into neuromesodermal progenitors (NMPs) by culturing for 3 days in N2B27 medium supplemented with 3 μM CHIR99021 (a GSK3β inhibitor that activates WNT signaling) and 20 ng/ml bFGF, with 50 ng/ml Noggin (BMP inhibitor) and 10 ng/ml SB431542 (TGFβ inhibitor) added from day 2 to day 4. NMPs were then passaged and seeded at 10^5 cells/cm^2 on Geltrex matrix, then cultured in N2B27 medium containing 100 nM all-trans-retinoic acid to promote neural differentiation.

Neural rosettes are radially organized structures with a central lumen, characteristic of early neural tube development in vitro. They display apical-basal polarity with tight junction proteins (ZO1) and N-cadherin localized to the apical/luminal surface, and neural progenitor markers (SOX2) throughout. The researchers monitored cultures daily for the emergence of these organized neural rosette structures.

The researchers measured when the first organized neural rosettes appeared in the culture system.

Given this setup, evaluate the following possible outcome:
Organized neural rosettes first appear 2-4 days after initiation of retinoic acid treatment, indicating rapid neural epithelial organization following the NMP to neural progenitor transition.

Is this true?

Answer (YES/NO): NO